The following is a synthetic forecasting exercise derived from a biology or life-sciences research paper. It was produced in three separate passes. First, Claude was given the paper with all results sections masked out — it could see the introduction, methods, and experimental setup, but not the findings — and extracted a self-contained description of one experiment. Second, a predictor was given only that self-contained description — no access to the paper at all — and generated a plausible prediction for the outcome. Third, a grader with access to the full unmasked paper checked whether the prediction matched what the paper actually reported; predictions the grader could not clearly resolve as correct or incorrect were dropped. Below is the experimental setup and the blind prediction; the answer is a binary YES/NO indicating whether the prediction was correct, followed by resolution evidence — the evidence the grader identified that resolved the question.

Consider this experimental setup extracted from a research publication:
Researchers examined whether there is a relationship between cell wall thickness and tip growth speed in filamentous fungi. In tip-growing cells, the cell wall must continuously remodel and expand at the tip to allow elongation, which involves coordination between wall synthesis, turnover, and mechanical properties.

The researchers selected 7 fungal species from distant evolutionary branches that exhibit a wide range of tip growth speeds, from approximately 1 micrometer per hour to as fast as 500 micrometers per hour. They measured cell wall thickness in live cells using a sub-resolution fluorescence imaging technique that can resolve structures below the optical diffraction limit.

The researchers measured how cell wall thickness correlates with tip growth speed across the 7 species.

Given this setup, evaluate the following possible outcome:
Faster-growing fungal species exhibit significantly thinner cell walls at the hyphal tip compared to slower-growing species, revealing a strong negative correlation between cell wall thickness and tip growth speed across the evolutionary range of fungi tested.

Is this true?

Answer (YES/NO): YES